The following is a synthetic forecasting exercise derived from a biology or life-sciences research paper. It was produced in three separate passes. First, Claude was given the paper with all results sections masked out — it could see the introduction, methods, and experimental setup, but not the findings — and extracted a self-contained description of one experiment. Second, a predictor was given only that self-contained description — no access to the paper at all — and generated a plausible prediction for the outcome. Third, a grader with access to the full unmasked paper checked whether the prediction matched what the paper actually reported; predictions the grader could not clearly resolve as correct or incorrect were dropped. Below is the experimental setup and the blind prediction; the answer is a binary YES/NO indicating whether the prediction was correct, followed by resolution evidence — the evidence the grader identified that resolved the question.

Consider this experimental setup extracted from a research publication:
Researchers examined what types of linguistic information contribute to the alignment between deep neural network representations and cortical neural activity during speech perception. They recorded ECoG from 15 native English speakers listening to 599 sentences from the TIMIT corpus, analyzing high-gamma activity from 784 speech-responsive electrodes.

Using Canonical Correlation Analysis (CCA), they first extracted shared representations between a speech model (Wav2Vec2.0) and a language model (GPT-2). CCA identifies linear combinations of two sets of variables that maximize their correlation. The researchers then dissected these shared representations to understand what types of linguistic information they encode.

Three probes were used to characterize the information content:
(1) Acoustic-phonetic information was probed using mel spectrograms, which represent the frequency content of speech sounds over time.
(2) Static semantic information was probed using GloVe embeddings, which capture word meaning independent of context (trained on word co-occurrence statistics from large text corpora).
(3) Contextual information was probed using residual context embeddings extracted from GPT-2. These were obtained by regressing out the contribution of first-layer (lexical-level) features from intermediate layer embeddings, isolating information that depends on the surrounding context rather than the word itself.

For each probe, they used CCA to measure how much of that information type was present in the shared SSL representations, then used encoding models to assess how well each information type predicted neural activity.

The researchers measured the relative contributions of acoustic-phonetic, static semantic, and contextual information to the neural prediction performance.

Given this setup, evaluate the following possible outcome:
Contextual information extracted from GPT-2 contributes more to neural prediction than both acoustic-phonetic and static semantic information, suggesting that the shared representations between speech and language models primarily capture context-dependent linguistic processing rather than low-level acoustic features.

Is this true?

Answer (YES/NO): NO